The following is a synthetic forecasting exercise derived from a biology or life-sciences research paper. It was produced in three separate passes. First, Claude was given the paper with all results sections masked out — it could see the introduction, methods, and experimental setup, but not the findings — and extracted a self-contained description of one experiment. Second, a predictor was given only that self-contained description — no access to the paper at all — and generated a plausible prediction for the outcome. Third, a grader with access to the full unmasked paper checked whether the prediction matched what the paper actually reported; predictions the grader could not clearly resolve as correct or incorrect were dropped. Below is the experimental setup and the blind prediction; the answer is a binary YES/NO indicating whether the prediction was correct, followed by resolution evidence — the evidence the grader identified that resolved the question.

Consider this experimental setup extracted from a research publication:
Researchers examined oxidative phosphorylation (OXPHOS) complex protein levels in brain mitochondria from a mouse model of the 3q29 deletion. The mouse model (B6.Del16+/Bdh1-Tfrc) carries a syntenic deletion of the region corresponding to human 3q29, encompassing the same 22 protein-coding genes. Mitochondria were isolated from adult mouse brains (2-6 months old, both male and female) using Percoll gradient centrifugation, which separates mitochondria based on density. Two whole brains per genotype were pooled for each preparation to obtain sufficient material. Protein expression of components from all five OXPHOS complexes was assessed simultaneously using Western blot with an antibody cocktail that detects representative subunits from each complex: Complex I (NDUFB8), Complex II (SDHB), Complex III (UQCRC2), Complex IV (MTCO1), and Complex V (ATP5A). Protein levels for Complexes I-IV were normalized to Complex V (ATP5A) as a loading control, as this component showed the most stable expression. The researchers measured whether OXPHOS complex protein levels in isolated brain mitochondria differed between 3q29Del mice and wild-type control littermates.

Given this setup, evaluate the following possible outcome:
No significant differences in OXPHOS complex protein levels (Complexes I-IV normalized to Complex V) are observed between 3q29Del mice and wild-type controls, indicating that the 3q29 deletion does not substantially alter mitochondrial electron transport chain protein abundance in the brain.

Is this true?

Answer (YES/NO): NO